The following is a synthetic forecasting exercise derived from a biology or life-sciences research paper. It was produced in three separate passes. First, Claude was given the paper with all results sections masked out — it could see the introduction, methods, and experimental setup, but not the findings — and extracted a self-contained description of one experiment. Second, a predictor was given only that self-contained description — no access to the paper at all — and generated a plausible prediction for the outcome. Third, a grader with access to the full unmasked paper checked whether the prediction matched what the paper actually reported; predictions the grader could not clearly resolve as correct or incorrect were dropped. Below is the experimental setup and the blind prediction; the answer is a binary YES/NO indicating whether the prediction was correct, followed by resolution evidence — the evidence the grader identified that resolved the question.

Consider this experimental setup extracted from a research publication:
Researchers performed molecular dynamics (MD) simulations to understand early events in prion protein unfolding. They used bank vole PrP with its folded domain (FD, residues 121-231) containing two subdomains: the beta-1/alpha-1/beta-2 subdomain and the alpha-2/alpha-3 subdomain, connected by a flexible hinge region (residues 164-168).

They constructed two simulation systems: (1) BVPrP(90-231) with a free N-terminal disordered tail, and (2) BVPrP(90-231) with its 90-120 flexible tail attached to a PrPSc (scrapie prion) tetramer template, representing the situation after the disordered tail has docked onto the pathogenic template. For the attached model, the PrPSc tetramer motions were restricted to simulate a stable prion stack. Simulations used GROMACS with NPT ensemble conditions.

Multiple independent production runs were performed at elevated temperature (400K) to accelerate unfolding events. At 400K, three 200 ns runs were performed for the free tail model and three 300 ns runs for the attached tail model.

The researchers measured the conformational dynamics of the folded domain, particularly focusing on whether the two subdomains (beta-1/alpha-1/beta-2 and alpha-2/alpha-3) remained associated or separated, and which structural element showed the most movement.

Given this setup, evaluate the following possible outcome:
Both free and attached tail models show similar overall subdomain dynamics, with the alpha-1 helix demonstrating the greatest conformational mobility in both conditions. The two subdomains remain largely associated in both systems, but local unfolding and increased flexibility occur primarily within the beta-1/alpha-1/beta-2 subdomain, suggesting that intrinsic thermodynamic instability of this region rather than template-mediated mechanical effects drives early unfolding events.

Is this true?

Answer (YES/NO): NO